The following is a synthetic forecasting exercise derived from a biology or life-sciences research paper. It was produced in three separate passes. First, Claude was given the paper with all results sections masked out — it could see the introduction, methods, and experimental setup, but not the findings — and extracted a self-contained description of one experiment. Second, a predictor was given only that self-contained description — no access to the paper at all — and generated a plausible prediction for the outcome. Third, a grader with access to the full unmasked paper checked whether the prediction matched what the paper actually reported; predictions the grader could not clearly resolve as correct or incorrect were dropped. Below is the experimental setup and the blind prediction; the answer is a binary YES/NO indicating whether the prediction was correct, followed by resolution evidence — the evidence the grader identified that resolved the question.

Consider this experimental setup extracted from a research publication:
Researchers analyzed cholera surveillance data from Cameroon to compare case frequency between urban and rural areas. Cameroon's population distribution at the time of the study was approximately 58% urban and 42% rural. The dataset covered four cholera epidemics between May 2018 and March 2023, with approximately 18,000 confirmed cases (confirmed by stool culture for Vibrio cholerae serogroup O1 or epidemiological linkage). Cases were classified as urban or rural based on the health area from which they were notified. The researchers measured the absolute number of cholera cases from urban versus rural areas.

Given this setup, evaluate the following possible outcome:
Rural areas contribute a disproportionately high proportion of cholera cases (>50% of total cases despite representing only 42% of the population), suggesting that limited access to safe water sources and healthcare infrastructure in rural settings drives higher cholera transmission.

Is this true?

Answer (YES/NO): NO